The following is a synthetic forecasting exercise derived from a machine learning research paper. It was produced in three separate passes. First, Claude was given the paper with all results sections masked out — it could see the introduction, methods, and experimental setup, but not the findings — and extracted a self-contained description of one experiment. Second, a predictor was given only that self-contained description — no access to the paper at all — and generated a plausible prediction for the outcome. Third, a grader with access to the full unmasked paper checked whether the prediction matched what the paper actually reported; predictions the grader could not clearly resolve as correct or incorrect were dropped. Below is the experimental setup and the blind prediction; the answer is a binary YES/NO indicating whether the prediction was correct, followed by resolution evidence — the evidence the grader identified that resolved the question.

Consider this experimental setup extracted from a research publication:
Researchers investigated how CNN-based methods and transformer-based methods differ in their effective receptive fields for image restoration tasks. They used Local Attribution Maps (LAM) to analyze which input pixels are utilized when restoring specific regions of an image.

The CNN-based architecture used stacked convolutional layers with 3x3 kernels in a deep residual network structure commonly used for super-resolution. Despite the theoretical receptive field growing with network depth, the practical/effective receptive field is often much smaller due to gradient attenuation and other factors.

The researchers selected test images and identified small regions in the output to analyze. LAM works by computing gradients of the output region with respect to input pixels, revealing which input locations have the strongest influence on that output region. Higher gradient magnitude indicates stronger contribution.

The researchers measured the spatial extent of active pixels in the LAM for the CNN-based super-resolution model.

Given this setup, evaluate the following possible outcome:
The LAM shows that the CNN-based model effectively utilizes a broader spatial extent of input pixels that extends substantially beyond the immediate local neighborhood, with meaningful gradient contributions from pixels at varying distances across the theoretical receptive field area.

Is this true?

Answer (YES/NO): NO